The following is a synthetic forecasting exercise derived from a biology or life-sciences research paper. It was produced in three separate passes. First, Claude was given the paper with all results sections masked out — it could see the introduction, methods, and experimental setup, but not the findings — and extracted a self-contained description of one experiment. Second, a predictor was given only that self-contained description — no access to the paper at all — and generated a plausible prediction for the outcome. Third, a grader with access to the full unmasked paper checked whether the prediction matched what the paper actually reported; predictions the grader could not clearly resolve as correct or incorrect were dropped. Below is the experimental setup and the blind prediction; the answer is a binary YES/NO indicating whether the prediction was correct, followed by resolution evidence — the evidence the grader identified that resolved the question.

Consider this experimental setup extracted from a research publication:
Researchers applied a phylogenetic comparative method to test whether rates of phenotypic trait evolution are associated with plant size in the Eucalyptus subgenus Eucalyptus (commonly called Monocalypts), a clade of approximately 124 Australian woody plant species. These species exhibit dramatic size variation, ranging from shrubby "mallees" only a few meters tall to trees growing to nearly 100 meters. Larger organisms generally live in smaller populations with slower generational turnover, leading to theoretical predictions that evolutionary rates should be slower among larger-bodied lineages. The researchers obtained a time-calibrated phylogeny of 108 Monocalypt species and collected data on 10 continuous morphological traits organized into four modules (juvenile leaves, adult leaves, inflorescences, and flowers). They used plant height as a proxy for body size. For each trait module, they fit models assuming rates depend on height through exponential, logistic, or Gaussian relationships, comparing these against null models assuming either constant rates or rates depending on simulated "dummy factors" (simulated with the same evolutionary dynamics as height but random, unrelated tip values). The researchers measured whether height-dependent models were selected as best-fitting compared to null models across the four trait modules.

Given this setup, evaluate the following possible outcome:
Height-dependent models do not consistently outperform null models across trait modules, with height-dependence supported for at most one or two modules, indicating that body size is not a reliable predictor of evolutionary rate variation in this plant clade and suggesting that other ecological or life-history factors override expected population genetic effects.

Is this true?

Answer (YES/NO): YES